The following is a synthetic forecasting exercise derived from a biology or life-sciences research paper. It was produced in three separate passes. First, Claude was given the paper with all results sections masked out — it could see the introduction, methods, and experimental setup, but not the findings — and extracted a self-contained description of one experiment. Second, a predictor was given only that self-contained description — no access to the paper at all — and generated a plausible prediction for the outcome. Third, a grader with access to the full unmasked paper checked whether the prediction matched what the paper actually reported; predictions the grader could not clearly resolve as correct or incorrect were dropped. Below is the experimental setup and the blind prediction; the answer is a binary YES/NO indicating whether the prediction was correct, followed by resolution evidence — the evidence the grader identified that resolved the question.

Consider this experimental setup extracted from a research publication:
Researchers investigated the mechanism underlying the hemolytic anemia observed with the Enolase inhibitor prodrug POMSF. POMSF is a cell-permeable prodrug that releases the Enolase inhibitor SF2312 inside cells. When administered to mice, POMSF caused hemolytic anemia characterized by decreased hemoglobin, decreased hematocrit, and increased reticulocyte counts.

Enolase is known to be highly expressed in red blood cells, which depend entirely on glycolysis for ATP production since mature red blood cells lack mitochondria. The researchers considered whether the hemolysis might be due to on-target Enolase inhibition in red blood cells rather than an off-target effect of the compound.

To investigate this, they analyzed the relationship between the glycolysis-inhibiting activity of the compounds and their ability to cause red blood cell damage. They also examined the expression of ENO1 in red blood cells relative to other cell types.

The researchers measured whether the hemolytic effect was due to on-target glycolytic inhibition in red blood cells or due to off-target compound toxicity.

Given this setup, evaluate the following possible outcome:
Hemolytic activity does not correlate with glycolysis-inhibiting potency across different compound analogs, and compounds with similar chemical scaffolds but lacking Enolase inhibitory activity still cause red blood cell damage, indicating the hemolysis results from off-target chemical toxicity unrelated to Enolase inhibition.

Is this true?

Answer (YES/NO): NO